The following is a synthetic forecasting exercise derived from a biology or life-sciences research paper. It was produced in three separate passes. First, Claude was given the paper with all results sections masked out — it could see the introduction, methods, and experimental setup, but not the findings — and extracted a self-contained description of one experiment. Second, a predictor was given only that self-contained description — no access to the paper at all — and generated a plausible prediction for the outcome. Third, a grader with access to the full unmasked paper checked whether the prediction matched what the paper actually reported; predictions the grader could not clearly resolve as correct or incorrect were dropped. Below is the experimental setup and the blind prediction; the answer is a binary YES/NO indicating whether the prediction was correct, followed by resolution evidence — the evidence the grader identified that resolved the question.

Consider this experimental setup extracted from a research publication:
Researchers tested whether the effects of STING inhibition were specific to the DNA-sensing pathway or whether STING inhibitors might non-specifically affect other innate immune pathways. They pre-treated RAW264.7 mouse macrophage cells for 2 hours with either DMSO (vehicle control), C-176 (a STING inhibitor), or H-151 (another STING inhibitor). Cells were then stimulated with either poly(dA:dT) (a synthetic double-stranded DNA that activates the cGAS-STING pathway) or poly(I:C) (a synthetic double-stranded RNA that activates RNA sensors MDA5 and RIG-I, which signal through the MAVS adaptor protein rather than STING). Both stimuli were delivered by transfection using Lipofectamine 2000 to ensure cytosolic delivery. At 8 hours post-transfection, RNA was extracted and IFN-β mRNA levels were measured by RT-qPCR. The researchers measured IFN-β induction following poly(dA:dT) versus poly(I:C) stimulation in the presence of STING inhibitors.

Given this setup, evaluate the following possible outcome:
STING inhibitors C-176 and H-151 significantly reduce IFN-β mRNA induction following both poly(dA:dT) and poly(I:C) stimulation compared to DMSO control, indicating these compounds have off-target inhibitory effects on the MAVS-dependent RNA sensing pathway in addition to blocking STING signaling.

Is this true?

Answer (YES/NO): NO